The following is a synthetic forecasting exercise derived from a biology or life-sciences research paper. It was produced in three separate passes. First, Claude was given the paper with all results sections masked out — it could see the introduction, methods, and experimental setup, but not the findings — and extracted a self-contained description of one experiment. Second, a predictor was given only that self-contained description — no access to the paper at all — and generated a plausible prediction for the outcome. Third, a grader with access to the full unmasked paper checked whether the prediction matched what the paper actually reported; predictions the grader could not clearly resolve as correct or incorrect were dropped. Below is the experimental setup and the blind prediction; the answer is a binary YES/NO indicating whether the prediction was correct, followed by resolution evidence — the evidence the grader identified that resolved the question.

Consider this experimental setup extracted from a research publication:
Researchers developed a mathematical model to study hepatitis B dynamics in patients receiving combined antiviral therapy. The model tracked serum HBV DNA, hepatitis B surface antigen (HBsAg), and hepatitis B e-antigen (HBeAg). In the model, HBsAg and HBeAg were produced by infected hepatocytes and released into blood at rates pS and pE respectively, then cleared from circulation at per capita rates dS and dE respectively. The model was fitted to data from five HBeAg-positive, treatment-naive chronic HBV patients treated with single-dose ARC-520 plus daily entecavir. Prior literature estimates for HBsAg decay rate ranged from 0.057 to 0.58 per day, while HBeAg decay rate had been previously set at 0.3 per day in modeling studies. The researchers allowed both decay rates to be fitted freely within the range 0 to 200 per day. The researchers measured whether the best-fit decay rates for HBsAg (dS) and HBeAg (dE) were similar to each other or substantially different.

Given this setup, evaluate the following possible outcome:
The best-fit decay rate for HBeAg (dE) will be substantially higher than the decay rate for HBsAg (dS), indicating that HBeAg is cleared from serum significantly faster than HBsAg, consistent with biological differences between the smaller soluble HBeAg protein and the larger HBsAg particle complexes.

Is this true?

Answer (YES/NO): YES